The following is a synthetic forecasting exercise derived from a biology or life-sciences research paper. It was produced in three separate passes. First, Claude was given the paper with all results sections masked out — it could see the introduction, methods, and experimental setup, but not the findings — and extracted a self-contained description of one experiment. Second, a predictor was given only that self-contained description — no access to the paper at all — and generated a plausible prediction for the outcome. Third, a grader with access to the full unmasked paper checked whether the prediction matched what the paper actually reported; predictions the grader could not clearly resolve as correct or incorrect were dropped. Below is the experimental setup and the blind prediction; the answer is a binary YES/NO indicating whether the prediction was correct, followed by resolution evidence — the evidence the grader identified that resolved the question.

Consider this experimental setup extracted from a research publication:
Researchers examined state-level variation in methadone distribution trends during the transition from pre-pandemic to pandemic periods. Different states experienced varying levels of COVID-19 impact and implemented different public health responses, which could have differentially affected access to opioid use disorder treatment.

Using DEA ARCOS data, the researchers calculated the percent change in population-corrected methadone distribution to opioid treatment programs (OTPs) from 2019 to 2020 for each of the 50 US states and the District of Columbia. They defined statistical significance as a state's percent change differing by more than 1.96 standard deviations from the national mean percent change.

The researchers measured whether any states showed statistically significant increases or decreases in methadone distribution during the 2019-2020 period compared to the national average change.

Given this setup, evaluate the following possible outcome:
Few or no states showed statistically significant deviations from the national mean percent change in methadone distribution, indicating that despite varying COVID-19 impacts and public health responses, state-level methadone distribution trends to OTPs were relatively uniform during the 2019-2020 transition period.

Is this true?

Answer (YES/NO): NO